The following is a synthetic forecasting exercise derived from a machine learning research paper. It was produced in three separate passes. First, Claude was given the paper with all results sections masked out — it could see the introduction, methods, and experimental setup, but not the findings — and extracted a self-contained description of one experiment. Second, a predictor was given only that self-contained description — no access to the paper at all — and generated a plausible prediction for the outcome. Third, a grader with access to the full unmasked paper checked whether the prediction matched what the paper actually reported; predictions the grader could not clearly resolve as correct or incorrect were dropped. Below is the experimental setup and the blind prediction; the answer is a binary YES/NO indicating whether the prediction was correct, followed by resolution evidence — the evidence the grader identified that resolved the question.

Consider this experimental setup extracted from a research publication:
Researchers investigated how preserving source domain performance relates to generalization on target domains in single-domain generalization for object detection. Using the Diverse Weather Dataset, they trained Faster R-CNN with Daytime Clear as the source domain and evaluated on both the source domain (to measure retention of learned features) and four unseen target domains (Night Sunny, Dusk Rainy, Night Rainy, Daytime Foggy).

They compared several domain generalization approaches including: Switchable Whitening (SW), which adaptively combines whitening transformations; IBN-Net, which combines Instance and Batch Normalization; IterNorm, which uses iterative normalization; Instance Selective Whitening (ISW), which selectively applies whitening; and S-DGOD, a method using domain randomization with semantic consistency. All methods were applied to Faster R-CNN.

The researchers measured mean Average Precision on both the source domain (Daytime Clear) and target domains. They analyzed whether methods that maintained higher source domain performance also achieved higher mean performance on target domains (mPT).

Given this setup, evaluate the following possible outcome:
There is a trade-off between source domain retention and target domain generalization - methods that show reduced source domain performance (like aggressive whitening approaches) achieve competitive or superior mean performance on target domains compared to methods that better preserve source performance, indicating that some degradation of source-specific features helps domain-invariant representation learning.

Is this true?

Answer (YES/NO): NO